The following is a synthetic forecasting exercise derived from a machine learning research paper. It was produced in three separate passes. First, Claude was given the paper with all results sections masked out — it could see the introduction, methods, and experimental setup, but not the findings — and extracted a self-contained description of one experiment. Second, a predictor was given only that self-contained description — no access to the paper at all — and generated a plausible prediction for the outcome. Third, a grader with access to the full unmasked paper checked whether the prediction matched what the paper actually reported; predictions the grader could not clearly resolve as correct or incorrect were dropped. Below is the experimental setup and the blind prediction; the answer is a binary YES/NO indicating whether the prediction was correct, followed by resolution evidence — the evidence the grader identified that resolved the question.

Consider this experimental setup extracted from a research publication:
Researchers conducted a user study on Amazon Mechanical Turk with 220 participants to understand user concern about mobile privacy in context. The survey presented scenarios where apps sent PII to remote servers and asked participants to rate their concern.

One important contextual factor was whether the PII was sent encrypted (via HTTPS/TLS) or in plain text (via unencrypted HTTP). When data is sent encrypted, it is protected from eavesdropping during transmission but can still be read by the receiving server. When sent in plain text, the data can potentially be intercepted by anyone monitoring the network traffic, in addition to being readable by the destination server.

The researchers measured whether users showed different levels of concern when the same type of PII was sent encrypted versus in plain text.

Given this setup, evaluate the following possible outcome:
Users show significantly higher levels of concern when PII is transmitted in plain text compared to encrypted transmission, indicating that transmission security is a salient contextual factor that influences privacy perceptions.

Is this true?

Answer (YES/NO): NO